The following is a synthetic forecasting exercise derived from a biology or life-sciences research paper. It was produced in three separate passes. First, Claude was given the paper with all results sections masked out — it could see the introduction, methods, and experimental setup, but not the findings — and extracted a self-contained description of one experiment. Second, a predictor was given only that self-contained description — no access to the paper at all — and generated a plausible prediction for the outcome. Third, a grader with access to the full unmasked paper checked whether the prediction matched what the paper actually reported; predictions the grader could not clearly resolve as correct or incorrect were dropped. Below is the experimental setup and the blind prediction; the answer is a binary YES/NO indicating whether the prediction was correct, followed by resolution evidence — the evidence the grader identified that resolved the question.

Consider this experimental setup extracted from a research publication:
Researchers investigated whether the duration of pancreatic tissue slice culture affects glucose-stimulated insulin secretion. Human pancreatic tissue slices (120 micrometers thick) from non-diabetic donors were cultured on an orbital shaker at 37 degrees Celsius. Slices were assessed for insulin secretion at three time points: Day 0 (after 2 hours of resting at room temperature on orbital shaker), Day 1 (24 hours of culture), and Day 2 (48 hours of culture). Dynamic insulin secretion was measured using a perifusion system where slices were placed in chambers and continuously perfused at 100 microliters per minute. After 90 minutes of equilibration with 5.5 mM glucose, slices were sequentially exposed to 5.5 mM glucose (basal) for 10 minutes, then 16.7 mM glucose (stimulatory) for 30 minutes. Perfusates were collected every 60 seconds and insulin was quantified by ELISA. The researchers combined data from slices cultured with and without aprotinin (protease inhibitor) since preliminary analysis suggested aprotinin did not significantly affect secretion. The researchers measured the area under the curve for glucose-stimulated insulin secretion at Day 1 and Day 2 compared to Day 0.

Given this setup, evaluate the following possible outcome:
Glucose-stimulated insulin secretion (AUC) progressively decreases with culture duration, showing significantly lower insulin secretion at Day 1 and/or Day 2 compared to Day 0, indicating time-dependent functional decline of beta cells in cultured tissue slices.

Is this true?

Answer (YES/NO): NO